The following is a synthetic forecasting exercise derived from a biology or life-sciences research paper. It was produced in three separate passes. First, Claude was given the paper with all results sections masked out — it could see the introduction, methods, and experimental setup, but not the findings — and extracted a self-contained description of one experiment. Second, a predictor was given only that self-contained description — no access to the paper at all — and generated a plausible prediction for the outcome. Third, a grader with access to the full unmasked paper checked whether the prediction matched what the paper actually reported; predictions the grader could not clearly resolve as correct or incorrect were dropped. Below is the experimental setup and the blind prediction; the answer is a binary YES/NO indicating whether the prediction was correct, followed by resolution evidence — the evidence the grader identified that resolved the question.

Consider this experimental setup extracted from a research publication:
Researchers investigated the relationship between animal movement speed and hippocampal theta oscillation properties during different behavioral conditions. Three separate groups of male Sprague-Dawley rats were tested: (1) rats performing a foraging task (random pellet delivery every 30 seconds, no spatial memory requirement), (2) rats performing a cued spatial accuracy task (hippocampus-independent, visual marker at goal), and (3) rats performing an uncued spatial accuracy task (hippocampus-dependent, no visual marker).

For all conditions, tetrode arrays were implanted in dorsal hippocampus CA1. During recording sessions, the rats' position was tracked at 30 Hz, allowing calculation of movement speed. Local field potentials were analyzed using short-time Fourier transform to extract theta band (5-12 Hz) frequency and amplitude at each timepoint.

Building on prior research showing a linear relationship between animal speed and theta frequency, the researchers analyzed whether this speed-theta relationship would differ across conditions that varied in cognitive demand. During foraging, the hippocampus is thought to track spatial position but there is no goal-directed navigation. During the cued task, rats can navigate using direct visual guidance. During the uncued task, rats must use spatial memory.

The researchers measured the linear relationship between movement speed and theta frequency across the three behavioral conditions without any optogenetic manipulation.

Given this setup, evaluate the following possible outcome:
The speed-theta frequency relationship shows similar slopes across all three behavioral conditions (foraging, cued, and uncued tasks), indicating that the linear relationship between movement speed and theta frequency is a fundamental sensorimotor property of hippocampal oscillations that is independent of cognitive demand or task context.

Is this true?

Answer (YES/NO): NO